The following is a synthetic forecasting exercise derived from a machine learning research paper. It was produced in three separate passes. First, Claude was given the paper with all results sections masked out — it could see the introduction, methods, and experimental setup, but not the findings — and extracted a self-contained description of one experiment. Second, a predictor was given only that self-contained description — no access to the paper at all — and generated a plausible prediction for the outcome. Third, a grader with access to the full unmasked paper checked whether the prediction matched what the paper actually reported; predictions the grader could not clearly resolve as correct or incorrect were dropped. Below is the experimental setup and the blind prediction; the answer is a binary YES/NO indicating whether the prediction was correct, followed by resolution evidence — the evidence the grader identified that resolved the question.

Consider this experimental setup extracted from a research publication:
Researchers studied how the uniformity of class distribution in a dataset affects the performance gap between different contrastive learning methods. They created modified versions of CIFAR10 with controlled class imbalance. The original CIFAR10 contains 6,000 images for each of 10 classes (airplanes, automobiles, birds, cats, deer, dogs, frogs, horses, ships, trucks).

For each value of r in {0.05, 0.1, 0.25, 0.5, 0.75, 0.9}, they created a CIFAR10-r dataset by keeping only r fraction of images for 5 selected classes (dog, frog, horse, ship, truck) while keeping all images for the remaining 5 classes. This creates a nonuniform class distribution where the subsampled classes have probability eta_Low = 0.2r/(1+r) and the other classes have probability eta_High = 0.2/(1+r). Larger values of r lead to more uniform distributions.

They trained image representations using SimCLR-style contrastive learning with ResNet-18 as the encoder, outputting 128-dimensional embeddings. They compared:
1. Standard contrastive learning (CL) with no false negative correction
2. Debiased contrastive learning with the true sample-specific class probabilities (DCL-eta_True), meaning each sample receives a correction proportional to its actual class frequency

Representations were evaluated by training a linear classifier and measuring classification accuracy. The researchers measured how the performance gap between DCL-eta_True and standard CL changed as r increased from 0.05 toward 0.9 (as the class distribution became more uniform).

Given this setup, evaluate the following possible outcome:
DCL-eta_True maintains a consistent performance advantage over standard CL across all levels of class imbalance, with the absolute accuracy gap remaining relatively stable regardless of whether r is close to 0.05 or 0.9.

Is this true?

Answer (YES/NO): NO